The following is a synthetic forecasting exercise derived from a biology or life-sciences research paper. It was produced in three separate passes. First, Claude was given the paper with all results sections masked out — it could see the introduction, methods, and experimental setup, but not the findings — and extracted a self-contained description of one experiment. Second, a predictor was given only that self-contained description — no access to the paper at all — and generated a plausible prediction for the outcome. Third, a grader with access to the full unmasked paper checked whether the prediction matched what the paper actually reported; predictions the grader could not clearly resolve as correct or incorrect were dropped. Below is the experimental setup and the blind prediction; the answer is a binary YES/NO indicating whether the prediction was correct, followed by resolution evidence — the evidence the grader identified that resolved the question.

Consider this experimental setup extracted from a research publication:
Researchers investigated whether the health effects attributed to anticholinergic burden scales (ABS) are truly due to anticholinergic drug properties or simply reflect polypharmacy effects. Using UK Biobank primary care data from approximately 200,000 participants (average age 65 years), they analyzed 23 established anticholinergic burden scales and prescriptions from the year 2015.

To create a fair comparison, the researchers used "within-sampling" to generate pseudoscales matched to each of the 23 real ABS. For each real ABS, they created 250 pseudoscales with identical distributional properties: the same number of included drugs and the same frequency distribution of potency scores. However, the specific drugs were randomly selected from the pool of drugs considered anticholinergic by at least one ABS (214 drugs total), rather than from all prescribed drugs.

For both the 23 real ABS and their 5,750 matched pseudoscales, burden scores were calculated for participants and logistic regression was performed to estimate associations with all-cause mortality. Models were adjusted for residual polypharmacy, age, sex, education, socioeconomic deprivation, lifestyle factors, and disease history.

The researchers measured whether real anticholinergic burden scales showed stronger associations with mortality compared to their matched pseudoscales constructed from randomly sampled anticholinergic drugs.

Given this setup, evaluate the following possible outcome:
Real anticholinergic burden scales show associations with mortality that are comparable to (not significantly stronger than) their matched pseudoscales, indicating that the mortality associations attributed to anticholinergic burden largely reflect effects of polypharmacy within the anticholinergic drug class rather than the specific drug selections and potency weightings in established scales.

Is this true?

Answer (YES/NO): YES